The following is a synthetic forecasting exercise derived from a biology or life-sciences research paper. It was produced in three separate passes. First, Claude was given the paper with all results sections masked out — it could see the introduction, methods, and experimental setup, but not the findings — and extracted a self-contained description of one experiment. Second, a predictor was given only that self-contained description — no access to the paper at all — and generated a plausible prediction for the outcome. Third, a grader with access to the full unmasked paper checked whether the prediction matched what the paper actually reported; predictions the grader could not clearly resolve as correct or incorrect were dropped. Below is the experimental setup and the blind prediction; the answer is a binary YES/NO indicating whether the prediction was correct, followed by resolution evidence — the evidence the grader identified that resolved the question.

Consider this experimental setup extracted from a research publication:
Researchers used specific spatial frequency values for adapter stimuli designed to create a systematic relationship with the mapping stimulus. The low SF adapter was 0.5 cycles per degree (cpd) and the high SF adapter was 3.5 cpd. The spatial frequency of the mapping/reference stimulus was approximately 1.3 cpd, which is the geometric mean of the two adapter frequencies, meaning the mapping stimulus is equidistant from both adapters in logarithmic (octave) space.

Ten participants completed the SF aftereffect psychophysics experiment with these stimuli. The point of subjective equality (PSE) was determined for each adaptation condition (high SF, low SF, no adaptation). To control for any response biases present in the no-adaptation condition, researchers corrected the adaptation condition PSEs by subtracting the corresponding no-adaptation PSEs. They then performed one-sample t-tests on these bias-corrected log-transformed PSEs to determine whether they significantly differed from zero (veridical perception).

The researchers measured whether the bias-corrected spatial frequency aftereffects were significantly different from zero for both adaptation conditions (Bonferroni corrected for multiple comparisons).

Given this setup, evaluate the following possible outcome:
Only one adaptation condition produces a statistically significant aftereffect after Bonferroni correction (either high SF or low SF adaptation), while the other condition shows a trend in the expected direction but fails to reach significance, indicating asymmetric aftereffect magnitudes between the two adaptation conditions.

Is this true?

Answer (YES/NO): NO